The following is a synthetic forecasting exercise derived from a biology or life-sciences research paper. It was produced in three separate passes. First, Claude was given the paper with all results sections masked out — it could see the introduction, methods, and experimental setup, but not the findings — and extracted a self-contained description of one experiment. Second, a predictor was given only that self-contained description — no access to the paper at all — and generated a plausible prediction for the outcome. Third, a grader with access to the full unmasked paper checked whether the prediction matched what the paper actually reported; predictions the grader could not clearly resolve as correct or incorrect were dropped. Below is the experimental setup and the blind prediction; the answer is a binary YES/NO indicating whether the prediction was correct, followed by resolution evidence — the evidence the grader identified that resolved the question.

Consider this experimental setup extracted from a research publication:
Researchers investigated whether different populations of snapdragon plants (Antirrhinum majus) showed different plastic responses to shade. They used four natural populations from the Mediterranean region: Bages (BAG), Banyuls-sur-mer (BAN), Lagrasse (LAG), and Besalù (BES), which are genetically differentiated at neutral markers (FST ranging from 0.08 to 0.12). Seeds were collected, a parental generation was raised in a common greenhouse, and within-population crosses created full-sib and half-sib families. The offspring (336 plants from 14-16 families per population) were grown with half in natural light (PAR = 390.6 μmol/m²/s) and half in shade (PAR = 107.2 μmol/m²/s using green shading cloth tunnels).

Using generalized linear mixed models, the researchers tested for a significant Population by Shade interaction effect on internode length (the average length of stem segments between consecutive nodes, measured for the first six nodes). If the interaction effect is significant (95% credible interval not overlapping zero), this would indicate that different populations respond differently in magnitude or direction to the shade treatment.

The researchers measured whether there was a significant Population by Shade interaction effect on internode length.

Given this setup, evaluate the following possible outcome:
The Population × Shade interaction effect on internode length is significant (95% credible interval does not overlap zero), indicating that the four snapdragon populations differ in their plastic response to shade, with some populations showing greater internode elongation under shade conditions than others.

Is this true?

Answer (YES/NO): NO